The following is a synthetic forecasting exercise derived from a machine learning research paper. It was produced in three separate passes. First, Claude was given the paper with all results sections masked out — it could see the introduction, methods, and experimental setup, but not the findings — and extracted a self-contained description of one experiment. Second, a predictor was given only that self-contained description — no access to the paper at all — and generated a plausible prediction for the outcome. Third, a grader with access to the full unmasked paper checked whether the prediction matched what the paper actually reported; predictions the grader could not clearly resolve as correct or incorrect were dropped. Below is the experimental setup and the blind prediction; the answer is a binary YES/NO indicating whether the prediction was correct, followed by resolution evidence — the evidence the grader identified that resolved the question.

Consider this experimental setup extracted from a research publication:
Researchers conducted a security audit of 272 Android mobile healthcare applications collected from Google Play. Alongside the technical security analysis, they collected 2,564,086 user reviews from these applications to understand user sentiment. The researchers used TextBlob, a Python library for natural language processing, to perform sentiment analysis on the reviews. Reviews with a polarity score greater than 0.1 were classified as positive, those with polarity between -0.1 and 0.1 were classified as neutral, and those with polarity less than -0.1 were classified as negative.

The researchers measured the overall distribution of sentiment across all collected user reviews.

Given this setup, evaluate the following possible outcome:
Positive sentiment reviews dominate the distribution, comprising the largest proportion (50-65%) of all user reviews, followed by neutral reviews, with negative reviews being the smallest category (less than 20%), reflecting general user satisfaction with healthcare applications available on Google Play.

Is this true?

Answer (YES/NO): NO